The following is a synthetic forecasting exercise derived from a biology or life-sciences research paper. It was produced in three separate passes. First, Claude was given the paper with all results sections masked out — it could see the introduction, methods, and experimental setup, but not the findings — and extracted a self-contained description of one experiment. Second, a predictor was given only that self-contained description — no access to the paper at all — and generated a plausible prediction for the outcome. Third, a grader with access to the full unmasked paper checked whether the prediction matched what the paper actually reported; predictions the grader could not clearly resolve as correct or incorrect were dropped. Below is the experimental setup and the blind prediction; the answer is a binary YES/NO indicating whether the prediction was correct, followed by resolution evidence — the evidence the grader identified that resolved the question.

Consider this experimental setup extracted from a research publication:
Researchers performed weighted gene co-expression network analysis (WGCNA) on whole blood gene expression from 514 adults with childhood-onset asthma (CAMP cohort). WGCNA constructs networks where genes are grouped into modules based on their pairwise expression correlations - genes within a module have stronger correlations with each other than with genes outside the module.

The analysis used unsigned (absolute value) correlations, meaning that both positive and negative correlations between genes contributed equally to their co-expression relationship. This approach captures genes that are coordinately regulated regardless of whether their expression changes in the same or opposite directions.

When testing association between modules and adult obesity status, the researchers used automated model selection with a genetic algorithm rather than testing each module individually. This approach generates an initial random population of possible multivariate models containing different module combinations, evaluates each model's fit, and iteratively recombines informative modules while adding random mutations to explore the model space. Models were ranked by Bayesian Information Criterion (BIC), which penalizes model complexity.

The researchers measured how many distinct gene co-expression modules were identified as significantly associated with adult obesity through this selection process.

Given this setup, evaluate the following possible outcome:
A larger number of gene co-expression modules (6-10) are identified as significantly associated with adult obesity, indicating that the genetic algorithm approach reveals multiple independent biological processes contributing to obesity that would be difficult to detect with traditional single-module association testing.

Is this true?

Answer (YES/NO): NO